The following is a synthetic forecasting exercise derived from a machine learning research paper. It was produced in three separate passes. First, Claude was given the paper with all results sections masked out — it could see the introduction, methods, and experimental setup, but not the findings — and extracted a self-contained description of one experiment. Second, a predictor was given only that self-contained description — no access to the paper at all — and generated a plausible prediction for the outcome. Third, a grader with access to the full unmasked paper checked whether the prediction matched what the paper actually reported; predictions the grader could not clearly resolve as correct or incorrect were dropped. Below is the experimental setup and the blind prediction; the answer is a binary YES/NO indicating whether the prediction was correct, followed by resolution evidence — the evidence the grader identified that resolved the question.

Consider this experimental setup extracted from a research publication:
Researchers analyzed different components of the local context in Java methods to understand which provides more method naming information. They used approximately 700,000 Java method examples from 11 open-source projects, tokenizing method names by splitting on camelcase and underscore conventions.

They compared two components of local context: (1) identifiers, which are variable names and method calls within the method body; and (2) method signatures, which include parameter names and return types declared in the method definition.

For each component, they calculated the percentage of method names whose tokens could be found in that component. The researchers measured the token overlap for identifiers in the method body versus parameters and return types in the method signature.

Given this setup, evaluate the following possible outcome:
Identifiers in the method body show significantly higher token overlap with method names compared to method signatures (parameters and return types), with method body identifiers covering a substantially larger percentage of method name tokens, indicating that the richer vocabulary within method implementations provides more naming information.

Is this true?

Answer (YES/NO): YES